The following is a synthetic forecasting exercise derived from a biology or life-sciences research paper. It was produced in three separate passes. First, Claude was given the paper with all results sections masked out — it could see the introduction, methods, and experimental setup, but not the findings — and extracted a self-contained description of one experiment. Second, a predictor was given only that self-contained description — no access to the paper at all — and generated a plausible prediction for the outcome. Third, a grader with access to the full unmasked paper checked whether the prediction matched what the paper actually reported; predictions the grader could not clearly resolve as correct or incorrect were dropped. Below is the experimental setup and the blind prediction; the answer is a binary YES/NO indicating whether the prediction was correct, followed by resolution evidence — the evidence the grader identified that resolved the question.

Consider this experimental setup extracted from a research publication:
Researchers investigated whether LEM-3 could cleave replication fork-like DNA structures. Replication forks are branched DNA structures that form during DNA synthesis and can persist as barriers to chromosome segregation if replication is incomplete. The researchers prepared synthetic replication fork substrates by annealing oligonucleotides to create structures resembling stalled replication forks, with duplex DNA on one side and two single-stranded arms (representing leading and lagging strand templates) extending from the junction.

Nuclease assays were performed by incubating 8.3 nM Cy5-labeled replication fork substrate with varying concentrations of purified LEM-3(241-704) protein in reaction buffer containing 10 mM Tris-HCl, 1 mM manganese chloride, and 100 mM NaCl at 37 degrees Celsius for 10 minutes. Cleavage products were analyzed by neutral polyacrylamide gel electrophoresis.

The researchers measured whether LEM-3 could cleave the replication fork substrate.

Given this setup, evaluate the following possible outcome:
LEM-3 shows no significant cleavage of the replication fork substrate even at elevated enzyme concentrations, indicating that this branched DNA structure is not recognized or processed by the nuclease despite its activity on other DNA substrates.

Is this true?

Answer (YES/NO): NO